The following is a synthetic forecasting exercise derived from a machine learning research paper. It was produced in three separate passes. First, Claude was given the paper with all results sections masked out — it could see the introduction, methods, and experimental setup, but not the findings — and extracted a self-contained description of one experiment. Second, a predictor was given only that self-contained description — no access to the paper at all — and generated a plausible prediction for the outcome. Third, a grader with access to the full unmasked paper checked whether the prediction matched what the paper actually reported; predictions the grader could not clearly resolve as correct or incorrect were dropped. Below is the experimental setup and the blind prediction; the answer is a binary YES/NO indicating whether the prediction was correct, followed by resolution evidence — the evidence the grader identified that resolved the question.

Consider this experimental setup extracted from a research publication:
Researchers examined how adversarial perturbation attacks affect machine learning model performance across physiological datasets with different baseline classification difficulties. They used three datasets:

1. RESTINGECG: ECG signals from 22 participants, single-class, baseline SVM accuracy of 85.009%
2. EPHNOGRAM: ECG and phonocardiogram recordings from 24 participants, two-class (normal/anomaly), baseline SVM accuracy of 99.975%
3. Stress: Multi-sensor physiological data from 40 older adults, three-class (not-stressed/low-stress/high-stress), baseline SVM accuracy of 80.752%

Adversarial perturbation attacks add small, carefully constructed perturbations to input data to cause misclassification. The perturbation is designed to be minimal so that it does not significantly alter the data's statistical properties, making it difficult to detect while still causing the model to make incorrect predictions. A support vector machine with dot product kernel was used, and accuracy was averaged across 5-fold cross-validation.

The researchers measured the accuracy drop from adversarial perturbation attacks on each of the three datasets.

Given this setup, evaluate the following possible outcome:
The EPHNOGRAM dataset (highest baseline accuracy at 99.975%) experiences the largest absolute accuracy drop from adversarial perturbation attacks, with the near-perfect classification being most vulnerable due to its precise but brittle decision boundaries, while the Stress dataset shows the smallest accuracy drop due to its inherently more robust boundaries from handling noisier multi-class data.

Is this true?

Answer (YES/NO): NO